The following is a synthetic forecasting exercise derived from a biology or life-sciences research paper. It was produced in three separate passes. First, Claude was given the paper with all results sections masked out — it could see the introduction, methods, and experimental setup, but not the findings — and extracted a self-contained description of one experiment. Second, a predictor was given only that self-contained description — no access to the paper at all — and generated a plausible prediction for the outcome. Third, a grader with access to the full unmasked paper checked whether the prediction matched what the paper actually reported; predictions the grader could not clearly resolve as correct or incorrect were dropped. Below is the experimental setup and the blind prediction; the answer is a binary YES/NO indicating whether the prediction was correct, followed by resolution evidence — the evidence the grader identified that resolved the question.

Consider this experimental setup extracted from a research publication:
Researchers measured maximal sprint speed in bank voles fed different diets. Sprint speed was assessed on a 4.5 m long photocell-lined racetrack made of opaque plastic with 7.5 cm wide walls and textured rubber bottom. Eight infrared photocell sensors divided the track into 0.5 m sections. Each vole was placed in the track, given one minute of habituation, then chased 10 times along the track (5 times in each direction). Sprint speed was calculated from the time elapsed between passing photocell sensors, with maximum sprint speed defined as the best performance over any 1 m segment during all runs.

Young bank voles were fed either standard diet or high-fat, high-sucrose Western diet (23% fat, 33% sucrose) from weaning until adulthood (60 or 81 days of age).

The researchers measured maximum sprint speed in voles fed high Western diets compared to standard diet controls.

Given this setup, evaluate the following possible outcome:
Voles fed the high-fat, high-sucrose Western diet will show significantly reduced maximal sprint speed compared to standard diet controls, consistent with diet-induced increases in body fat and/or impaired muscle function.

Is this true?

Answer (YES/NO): NO